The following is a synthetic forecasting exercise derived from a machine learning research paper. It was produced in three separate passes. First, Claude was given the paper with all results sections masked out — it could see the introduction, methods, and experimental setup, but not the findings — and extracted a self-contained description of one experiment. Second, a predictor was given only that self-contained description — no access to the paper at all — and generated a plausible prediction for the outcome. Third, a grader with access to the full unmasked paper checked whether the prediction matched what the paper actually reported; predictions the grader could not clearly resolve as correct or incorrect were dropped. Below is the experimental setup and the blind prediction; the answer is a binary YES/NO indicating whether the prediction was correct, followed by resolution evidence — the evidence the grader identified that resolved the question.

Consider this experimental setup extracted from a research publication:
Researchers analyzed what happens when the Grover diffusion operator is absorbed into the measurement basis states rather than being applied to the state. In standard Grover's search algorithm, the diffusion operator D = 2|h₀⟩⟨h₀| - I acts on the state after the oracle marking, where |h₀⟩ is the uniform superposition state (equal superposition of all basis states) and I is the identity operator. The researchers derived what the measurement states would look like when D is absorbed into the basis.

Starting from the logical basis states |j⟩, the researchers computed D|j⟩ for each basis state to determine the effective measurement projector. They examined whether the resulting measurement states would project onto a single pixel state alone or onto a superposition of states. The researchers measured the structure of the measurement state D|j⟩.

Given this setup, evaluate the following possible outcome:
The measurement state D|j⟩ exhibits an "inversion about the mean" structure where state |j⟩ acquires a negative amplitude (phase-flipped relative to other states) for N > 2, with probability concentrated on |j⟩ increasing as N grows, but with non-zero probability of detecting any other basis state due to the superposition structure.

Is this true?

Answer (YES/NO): YES